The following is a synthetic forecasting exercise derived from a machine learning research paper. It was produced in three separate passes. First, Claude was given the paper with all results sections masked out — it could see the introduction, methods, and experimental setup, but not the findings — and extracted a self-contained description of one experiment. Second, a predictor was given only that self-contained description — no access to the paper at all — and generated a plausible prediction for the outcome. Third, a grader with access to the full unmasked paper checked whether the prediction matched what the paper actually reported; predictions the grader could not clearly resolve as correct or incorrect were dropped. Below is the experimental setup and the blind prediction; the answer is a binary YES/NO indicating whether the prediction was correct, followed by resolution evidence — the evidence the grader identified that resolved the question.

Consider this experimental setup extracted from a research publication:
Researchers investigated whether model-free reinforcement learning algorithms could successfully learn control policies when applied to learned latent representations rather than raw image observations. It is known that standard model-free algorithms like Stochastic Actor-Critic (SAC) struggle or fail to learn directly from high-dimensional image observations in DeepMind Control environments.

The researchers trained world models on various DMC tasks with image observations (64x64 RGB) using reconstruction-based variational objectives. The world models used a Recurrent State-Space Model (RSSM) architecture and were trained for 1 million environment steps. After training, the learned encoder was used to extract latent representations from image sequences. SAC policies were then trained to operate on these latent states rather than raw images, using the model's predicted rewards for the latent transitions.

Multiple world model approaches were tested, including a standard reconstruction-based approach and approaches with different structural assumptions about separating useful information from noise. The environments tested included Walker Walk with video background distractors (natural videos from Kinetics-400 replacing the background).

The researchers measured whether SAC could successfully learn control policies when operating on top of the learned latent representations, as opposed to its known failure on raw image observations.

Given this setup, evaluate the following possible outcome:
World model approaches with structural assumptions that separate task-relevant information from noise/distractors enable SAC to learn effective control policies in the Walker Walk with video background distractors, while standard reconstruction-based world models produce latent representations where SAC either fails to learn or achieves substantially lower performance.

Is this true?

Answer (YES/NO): YES